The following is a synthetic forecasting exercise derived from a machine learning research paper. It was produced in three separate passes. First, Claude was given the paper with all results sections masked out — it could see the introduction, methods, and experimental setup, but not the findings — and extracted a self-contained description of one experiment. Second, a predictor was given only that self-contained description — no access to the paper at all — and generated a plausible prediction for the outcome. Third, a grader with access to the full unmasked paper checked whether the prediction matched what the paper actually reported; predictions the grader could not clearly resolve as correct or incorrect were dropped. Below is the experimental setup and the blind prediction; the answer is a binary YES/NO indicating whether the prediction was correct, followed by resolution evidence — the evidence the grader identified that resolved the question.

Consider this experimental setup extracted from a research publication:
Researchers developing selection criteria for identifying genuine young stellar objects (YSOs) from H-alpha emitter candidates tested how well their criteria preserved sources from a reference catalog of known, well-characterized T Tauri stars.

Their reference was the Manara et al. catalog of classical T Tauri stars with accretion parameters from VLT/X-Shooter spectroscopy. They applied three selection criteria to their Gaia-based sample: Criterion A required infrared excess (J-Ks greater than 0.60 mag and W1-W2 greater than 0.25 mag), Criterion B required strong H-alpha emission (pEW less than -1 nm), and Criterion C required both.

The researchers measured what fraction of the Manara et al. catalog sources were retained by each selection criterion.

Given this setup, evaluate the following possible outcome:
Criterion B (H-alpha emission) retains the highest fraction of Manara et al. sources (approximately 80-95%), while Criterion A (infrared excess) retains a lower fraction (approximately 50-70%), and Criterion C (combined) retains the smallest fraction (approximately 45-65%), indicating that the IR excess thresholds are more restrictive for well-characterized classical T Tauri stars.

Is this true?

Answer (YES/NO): NO